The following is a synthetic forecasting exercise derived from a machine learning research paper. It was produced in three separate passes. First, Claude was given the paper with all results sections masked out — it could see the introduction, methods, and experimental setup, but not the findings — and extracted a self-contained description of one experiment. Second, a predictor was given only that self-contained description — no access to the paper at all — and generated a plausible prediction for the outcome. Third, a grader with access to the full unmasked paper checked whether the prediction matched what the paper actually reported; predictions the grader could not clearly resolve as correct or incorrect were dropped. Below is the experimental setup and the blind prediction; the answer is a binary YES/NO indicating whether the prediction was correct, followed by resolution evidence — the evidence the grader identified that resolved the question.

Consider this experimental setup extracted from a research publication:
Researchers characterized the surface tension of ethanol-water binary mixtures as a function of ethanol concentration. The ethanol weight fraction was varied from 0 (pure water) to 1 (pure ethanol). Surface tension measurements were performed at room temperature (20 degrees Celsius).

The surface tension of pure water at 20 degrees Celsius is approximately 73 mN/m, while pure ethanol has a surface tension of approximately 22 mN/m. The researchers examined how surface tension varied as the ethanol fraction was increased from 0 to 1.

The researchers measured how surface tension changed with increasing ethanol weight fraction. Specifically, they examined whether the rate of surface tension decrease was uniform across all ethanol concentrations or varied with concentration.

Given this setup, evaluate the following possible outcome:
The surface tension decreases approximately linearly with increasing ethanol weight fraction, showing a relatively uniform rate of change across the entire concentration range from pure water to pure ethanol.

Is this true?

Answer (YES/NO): NO